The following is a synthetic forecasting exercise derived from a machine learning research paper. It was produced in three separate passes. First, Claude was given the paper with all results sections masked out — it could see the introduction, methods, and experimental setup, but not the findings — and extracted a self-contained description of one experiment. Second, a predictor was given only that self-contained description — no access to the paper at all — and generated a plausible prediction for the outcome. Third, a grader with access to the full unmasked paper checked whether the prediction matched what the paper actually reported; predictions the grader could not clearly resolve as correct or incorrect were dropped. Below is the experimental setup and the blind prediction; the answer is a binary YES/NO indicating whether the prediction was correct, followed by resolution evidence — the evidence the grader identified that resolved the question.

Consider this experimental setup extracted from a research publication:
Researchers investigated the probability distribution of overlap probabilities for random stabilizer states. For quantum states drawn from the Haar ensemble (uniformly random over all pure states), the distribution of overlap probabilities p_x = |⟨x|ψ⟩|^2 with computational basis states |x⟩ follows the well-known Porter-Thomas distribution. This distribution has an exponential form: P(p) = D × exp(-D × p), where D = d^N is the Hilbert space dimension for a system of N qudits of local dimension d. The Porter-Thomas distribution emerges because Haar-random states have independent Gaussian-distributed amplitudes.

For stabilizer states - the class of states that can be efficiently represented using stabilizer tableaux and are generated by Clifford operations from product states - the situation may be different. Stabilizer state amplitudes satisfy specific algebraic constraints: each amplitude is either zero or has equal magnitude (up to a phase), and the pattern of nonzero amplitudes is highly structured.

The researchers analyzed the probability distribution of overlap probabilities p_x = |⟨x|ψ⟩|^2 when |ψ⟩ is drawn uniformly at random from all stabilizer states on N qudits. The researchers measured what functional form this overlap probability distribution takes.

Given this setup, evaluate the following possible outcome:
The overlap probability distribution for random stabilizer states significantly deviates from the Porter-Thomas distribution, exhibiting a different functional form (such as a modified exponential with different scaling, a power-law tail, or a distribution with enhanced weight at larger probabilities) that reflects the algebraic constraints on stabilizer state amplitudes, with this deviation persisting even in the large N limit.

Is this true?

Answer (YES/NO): YES